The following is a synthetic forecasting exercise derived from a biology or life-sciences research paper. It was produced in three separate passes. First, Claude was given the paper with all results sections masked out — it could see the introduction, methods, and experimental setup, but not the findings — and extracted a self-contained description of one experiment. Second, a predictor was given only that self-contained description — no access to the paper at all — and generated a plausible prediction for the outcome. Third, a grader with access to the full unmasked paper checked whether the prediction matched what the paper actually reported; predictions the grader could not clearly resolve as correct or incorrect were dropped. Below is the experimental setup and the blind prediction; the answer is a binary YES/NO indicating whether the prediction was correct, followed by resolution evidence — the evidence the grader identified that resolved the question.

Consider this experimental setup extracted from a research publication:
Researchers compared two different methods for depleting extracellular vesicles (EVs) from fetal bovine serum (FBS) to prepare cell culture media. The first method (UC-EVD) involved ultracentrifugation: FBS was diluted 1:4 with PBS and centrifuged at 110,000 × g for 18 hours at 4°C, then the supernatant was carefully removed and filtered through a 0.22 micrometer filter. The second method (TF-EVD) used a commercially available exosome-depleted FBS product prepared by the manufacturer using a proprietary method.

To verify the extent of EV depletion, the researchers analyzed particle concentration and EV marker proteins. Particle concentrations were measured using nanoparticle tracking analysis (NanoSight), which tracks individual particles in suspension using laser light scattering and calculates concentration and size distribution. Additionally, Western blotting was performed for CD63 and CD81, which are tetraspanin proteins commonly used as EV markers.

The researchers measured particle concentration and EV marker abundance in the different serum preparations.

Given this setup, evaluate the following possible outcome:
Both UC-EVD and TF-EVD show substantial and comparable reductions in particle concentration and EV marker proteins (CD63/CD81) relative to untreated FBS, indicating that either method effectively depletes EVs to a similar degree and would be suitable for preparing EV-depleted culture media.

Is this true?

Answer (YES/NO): NO